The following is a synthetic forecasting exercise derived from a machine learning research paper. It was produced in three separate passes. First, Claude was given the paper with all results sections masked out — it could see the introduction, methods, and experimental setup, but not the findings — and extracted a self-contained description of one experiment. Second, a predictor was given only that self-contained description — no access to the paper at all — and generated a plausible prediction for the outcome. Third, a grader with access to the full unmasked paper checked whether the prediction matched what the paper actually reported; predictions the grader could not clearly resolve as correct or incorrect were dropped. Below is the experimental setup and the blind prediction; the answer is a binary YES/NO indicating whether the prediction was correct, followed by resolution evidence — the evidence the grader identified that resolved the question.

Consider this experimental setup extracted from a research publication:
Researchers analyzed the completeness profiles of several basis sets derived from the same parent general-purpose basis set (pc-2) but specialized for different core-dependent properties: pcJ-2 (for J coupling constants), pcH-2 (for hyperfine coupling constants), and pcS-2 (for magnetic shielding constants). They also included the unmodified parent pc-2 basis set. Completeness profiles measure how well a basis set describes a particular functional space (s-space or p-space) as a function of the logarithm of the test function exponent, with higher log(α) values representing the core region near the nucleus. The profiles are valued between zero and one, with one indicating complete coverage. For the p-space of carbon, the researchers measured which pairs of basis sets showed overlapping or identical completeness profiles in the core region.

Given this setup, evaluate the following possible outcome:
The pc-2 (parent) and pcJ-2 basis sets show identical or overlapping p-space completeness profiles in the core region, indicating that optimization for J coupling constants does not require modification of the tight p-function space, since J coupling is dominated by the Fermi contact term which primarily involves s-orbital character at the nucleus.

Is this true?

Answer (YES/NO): NO